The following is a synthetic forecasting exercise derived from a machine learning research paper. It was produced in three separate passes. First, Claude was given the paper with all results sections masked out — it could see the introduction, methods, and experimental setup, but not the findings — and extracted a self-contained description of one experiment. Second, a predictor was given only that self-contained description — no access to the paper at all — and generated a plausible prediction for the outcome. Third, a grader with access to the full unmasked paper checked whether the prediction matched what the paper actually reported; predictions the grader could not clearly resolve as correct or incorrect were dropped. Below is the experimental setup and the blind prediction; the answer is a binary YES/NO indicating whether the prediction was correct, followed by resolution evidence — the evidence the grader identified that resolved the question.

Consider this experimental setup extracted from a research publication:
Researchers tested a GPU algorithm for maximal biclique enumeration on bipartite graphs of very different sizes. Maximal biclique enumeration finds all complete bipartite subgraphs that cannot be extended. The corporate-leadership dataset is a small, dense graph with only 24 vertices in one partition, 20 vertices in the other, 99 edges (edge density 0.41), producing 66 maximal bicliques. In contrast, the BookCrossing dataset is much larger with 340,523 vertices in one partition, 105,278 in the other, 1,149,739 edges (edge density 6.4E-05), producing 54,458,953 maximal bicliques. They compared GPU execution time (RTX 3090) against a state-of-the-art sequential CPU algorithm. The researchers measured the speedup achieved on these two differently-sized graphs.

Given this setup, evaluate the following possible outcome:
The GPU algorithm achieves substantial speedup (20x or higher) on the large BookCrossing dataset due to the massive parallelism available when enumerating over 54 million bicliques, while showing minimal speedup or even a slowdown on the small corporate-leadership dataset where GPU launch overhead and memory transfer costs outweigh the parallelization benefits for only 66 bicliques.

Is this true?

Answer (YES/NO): NO